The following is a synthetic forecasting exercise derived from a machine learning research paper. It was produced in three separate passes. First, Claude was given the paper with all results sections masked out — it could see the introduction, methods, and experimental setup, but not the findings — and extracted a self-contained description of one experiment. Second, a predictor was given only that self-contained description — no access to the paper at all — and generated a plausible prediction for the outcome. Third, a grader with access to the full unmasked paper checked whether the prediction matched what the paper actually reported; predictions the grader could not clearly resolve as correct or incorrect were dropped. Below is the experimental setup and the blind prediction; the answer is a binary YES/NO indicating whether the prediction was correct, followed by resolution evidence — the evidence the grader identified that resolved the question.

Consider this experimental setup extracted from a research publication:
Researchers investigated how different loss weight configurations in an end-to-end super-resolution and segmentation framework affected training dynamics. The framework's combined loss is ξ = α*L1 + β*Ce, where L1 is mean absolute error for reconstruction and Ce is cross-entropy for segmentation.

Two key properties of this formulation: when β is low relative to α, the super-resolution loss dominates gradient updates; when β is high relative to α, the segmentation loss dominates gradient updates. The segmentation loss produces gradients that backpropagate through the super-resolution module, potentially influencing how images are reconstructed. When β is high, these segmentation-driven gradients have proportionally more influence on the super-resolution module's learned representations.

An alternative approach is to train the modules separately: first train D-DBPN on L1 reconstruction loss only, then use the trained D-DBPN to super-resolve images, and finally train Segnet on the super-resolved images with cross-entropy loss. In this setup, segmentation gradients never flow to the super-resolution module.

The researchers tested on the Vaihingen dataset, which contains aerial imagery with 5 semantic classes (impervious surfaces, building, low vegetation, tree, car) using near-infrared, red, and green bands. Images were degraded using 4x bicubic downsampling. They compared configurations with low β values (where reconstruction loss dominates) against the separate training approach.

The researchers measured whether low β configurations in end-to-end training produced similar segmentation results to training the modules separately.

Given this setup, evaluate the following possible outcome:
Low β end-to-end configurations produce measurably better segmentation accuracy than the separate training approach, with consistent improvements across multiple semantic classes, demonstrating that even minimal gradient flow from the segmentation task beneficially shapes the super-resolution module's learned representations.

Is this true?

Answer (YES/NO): NO